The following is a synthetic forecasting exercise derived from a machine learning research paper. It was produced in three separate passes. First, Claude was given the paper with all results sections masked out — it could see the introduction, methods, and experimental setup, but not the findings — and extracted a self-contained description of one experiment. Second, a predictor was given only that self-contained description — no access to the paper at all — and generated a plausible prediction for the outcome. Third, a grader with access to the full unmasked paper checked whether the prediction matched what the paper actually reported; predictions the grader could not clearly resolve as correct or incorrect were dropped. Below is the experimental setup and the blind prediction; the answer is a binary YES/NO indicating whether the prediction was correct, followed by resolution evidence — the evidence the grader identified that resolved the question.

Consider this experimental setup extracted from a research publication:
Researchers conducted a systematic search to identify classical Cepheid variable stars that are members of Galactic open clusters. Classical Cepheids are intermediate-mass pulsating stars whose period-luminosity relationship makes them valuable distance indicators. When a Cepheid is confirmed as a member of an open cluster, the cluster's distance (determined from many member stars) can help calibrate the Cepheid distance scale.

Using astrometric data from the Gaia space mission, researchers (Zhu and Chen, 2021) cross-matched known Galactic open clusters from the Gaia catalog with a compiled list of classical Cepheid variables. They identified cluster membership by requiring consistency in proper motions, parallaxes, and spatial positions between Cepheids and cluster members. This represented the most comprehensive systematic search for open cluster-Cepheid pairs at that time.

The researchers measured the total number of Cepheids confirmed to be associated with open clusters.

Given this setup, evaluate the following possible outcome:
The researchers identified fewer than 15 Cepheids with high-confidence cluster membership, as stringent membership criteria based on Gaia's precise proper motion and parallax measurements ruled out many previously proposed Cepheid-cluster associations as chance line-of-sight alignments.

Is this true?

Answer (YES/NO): NO